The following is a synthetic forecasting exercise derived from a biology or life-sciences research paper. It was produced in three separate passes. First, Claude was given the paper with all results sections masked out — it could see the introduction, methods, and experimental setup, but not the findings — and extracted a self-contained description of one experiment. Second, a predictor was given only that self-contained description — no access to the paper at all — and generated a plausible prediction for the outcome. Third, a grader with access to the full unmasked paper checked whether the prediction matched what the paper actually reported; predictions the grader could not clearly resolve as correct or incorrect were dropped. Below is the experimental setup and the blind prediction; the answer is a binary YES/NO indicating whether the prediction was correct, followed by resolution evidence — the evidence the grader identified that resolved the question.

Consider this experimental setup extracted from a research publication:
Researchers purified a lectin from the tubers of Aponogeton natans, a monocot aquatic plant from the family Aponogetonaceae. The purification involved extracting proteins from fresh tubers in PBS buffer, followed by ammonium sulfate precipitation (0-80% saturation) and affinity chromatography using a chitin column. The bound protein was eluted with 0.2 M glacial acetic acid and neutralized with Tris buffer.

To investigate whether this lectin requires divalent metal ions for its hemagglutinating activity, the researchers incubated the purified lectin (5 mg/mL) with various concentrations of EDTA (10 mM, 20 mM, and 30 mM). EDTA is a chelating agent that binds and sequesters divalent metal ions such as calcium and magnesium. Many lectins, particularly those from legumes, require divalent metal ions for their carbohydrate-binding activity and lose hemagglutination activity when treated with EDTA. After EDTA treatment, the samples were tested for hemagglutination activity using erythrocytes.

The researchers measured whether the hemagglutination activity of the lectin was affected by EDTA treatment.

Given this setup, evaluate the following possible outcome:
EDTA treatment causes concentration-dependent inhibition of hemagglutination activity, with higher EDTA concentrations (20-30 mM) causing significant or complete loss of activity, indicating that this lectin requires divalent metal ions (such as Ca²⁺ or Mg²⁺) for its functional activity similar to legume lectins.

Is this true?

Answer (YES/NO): NO